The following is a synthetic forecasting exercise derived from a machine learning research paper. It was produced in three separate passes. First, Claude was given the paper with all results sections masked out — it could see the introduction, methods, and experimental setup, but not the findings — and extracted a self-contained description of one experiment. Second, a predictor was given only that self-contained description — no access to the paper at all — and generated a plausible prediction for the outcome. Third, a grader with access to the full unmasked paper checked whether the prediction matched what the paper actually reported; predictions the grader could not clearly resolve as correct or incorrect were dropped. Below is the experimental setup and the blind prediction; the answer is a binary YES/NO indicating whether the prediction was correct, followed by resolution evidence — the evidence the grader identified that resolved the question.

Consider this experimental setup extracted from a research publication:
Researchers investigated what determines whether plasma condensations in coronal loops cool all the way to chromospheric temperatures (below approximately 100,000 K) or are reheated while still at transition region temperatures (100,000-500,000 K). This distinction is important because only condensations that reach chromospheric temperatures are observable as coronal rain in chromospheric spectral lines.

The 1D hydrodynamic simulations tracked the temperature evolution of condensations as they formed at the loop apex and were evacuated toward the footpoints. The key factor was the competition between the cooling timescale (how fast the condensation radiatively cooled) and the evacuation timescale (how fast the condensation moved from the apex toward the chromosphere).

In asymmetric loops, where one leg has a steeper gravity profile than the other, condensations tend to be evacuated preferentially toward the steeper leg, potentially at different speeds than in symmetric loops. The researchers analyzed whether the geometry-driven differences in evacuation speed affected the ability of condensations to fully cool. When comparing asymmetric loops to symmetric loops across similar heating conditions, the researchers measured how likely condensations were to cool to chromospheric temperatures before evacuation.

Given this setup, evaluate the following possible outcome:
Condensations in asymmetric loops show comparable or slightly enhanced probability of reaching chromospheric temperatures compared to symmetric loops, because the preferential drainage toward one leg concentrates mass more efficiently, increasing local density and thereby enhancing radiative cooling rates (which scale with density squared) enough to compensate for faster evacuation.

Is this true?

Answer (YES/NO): NO